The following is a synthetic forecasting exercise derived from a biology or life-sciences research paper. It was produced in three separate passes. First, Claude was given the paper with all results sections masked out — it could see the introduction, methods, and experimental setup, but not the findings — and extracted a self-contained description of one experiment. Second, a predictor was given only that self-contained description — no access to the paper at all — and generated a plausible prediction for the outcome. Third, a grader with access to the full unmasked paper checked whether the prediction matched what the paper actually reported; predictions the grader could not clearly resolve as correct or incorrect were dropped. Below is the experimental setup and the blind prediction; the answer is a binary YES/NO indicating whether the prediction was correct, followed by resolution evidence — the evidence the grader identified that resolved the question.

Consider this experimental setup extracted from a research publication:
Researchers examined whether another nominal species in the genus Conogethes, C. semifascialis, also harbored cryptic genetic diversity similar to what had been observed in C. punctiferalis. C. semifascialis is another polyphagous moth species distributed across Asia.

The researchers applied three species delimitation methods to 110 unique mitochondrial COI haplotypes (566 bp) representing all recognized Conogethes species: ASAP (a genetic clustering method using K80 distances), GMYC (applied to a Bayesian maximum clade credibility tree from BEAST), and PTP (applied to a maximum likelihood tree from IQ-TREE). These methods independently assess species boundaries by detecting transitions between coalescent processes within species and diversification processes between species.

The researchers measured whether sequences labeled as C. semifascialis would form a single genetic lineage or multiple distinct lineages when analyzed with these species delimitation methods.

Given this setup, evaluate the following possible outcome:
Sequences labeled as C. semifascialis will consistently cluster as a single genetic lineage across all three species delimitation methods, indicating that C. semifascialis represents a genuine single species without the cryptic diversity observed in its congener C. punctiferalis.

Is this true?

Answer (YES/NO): NO